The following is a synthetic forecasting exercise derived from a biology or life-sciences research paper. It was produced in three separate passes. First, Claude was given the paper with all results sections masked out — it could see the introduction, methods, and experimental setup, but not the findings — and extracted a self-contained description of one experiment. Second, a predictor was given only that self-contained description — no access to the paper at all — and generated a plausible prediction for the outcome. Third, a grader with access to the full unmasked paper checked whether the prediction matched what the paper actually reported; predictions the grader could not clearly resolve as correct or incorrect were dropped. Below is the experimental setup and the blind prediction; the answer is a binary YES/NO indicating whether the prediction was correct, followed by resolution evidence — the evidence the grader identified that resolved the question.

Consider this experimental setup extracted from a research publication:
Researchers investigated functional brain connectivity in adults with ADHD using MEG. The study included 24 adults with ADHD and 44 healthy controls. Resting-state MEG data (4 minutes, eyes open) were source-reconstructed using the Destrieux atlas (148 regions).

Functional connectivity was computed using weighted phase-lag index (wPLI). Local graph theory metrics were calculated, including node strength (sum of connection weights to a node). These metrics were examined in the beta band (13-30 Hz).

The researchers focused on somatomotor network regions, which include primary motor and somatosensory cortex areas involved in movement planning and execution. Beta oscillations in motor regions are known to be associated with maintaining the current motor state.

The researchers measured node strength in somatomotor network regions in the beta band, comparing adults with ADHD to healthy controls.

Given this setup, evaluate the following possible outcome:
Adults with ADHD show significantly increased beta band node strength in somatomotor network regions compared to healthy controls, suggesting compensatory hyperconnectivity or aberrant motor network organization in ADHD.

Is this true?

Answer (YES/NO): YES